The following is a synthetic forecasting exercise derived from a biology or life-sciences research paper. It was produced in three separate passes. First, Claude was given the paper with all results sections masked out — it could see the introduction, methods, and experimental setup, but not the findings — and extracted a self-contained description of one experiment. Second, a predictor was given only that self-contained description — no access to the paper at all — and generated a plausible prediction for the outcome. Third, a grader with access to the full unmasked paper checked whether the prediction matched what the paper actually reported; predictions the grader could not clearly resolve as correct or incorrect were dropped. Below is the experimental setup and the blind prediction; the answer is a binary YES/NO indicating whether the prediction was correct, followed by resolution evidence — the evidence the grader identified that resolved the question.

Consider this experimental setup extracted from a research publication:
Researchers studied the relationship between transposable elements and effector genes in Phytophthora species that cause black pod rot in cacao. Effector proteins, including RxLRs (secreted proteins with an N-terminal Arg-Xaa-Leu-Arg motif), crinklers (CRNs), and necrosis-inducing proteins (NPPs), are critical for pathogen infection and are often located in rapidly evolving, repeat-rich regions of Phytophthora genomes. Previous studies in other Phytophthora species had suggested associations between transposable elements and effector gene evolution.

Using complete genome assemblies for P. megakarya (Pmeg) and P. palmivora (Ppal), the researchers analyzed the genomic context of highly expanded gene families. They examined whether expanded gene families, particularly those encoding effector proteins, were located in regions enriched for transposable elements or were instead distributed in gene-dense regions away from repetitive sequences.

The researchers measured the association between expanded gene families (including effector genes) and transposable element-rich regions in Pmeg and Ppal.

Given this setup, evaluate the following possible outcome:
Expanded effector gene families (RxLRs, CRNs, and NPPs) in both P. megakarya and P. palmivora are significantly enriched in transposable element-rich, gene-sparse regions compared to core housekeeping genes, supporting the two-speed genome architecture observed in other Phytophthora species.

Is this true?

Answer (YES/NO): NO